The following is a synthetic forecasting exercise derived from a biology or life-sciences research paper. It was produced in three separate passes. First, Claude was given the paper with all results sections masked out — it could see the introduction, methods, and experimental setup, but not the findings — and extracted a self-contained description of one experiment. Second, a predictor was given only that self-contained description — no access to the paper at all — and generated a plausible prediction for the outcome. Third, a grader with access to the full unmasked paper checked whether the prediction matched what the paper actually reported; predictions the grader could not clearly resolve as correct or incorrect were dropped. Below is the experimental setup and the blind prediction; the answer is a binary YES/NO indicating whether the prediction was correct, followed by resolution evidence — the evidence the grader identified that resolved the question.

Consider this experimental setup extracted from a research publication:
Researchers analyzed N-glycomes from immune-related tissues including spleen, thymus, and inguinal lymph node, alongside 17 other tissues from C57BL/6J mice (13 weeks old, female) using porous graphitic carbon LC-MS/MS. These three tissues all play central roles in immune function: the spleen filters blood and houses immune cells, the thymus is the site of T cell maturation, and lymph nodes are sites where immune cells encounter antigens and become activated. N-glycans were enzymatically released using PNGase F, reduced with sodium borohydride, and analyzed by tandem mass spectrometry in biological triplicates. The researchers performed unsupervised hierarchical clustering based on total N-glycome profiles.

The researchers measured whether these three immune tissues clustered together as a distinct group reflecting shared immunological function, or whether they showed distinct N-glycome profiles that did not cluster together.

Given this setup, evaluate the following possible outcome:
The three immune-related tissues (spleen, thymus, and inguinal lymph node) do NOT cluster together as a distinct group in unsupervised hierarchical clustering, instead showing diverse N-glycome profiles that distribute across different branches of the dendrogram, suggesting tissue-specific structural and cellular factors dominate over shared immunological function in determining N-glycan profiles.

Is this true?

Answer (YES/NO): YES